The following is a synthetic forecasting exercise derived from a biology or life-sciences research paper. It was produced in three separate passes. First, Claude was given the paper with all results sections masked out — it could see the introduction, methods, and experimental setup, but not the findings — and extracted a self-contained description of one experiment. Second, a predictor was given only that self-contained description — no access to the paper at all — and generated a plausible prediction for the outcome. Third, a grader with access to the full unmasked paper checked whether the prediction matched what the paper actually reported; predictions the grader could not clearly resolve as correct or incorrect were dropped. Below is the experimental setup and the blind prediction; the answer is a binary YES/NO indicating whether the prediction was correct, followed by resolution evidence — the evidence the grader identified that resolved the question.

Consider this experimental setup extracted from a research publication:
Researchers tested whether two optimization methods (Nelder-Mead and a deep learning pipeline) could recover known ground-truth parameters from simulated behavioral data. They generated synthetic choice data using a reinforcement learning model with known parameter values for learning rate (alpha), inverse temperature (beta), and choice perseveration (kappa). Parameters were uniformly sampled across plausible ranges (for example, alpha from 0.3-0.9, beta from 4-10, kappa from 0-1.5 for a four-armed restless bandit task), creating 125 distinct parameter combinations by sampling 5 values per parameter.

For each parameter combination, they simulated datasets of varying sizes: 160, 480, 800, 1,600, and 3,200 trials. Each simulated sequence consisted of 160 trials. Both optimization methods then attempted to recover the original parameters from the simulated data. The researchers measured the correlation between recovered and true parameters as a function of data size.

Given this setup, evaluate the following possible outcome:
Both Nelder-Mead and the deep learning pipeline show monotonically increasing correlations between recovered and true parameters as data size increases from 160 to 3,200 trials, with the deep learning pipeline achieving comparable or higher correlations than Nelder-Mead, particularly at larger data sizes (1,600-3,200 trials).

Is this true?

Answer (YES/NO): NO